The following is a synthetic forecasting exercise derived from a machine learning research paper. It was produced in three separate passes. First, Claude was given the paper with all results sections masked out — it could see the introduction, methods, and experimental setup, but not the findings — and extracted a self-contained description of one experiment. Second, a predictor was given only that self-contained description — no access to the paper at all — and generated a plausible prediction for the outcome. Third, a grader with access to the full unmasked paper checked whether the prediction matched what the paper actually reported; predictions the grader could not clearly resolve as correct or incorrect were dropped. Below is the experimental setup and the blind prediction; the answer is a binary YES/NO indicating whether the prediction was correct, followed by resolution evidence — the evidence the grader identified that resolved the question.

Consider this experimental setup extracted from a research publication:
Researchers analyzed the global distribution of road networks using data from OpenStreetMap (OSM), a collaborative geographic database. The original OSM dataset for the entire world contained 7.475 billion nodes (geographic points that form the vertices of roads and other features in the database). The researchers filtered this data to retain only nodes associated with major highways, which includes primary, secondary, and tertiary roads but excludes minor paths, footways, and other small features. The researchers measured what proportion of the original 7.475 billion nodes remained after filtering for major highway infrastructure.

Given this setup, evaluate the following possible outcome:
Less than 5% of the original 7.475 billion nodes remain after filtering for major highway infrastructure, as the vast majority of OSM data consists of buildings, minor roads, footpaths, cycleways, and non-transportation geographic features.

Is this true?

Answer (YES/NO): YES